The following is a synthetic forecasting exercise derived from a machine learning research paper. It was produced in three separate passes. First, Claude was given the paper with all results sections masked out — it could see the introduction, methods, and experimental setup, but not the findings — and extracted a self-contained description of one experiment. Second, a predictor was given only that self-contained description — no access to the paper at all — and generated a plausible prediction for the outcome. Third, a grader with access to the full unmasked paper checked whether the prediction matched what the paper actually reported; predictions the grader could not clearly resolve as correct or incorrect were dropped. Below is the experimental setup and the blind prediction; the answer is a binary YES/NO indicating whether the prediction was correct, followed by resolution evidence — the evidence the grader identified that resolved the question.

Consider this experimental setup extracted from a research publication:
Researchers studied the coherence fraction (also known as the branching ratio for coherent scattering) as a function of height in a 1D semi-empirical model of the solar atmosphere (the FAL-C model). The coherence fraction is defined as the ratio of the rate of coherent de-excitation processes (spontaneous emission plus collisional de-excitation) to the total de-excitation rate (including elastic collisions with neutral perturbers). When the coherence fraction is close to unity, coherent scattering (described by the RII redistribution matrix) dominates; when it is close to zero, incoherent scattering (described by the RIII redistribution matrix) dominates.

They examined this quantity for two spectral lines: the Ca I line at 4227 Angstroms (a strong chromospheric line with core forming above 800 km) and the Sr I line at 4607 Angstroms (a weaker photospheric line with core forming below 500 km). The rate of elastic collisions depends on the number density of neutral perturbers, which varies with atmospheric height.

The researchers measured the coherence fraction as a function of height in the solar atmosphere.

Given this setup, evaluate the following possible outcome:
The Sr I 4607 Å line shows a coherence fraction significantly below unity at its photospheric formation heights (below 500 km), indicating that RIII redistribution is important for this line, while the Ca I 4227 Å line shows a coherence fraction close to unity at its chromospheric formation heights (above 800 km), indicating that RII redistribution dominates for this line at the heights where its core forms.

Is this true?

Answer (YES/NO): YES